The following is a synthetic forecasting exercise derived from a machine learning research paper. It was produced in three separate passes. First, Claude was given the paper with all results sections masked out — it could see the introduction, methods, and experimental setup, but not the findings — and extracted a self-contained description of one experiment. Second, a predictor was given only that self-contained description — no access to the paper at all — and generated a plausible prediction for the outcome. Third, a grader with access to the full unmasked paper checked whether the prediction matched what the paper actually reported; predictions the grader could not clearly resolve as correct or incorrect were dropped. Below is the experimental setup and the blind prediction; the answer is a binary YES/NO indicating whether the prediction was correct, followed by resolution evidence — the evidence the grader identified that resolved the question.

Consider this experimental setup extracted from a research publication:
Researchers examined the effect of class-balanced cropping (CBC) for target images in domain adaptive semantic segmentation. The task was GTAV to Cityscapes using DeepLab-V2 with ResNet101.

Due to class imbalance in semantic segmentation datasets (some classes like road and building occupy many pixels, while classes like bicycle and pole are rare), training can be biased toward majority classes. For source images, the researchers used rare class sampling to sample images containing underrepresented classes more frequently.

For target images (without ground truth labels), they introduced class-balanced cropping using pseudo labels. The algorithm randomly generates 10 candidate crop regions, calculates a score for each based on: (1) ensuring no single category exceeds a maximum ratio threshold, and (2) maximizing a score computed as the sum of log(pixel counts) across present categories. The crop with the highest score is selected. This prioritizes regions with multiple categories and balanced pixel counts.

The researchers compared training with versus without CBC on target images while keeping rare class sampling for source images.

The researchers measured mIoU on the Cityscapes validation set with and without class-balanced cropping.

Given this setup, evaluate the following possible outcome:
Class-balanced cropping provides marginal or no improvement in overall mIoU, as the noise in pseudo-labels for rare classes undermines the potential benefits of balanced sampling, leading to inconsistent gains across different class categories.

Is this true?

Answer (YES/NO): NO